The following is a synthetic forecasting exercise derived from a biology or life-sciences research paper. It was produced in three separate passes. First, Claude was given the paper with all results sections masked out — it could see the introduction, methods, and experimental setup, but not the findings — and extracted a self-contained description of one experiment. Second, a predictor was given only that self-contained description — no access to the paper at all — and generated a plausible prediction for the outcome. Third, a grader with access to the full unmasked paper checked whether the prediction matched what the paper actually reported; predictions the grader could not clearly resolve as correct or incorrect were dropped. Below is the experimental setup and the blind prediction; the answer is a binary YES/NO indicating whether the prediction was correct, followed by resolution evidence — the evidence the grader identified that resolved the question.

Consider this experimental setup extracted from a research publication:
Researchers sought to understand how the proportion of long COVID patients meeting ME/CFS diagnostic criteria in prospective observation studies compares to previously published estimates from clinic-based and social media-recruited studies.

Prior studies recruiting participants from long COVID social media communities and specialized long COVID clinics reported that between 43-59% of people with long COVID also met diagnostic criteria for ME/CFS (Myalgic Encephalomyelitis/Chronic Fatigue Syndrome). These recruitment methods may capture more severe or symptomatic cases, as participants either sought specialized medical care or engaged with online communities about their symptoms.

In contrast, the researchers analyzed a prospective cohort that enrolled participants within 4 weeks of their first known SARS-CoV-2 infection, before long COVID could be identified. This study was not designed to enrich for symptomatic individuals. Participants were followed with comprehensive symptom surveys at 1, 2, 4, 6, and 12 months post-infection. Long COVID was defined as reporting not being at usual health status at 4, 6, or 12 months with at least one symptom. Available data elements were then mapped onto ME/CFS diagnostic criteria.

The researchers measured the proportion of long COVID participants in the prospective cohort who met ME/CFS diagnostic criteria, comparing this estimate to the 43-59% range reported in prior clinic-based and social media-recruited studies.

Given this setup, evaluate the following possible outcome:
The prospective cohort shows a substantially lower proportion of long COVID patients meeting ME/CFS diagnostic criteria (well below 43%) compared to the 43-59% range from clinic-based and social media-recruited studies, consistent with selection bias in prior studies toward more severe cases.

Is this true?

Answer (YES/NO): YES